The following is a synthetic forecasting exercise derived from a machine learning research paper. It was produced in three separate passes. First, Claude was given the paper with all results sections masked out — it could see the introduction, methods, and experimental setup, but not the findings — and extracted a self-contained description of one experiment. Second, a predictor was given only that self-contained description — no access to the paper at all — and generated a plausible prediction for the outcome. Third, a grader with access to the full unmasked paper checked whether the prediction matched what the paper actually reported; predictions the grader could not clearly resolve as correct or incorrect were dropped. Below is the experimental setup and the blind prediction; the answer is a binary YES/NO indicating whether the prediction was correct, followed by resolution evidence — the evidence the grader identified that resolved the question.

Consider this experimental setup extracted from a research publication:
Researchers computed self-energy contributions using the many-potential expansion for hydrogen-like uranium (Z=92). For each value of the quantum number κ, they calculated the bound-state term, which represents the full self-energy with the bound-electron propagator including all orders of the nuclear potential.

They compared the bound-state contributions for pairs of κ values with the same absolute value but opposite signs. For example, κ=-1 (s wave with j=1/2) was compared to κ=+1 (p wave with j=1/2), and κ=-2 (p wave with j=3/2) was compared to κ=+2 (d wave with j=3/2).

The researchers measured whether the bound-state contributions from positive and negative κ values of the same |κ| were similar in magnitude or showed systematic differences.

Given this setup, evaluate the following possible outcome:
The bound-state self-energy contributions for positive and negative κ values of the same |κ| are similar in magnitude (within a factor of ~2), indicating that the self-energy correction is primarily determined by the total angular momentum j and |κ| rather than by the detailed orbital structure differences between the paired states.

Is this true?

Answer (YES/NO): YES